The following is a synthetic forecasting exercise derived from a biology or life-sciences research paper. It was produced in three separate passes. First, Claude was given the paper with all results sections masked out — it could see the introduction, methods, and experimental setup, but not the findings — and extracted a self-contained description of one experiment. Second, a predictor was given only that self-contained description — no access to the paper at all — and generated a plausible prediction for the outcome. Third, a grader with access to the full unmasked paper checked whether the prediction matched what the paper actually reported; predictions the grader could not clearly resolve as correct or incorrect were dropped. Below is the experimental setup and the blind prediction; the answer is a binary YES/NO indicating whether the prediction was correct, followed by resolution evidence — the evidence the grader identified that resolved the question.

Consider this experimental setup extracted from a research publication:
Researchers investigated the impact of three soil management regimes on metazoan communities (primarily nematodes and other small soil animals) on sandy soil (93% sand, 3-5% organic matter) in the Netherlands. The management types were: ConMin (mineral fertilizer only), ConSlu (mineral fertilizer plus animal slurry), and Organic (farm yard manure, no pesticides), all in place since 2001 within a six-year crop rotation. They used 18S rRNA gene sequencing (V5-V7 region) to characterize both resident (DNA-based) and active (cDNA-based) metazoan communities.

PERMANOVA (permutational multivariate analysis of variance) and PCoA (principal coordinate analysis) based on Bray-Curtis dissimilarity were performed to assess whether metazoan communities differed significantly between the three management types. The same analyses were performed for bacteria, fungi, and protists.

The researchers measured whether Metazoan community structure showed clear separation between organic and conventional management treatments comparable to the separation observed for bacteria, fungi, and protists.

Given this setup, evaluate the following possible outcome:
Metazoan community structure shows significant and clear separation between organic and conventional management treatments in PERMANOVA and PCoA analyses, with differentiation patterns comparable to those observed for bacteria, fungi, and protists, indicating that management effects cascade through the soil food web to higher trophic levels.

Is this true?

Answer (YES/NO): NO